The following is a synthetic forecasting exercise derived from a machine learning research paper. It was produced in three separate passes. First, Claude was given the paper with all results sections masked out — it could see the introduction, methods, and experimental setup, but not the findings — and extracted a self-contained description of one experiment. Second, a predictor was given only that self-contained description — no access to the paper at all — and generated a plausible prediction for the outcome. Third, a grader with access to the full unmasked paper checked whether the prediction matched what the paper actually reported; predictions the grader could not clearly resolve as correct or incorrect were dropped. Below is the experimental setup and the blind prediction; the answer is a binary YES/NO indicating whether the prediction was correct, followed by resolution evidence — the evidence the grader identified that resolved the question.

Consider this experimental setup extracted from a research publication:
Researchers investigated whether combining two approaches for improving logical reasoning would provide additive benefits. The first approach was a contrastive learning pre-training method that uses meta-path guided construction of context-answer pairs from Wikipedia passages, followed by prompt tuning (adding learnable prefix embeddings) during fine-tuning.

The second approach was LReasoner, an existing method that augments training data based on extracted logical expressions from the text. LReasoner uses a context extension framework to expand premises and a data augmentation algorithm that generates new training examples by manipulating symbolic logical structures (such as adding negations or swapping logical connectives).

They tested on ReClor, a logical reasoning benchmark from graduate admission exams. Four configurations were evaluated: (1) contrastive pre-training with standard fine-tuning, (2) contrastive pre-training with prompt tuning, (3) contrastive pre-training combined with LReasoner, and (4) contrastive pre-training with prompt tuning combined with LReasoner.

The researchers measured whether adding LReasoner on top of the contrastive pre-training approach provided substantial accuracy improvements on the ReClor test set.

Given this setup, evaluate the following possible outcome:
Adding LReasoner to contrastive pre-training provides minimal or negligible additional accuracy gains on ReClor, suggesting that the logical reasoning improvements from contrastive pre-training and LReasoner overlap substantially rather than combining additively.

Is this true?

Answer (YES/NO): YES